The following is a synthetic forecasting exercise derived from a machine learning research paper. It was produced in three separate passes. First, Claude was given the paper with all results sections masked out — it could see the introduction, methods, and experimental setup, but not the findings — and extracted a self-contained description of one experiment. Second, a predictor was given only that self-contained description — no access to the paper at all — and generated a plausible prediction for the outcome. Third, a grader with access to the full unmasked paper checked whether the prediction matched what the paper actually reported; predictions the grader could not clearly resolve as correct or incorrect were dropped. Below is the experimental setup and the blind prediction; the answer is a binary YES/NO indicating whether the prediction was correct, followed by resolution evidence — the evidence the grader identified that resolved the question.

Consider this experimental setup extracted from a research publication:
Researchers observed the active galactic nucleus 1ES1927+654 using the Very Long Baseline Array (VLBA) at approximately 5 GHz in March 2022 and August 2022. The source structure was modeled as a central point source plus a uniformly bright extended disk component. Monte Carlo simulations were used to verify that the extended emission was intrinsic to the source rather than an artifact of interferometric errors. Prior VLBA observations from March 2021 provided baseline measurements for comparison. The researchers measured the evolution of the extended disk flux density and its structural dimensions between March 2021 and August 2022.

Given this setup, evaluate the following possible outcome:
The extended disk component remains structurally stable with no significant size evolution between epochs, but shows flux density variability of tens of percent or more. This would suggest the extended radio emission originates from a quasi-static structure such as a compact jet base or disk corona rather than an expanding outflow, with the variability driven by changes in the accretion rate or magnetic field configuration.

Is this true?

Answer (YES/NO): NO